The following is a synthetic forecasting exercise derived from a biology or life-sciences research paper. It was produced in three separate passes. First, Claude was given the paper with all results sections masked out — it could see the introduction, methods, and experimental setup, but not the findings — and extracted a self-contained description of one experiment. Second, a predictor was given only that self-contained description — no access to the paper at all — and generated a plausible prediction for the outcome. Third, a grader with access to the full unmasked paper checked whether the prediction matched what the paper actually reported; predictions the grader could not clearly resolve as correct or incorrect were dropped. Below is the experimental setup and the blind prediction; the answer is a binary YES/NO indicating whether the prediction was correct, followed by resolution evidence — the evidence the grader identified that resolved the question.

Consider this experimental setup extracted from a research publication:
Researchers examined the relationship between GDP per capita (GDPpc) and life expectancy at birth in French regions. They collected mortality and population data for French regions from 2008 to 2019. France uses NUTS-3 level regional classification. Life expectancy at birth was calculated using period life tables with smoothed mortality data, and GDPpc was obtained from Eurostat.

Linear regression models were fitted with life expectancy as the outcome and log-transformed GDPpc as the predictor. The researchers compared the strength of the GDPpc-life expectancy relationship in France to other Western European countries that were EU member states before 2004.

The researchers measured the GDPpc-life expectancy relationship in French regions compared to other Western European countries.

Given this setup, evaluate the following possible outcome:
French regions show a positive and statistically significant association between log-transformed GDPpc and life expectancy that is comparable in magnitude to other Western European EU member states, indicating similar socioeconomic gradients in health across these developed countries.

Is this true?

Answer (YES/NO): NO